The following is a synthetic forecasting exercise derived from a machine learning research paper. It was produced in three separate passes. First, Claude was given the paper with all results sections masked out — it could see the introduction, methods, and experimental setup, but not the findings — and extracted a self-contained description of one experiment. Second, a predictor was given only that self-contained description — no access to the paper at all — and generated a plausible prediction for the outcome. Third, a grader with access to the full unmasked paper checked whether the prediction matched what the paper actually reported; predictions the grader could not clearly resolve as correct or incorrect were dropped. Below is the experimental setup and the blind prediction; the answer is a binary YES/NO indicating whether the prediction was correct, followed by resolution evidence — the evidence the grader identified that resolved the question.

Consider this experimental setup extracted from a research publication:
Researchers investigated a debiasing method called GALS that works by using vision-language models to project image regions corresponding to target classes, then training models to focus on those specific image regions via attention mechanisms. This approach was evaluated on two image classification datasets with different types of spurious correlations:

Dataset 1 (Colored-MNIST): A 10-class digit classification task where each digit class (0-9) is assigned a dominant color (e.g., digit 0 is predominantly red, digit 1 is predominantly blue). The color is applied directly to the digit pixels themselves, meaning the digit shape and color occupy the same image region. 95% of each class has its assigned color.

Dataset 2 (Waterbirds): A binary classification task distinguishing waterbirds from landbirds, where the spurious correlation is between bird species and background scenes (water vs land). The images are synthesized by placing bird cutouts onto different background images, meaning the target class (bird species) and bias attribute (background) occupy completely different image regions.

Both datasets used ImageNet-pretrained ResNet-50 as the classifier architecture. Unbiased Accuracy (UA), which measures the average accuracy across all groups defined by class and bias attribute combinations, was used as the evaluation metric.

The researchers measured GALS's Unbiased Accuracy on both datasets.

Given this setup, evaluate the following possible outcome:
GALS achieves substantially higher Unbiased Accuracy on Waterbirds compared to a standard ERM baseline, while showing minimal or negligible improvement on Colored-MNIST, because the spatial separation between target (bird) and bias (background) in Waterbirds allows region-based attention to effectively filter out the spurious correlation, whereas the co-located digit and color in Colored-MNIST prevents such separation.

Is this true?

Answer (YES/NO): NO